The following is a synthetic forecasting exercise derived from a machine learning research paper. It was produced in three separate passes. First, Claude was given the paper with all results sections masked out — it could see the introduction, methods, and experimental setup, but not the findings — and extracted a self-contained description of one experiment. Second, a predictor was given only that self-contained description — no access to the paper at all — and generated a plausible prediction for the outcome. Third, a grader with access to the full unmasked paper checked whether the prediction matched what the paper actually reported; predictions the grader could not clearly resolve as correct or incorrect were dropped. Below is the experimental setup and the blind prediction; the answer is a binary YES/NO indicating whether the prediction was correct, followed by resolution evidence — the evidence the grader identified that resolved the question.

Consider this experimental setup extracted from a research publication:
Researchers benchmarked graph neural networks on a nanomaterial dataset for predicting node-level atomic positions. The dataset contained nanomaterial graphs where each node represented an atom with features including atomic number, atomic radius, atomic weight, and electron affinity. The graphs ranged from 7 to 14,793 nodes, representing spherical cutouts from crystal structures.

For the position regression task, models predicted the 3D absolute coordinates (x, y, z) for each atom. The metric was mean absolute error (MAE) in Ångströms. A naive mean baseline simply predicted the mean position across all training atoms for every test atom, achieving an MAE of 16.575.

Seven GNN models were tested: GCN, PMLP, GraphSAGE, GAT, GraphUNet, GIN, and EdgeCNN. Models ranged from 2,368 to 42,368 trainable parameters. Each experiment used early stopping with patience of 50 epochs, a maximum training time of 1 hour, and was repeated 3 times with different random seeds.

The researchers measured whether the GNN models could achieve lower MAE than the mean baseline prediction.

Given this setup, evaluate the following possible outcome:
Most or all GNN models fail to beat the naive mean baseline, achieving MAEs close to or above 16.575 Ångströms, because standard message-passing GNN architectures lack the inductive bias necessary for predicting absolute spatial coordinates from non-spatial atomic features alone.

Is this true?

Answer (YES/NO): YES